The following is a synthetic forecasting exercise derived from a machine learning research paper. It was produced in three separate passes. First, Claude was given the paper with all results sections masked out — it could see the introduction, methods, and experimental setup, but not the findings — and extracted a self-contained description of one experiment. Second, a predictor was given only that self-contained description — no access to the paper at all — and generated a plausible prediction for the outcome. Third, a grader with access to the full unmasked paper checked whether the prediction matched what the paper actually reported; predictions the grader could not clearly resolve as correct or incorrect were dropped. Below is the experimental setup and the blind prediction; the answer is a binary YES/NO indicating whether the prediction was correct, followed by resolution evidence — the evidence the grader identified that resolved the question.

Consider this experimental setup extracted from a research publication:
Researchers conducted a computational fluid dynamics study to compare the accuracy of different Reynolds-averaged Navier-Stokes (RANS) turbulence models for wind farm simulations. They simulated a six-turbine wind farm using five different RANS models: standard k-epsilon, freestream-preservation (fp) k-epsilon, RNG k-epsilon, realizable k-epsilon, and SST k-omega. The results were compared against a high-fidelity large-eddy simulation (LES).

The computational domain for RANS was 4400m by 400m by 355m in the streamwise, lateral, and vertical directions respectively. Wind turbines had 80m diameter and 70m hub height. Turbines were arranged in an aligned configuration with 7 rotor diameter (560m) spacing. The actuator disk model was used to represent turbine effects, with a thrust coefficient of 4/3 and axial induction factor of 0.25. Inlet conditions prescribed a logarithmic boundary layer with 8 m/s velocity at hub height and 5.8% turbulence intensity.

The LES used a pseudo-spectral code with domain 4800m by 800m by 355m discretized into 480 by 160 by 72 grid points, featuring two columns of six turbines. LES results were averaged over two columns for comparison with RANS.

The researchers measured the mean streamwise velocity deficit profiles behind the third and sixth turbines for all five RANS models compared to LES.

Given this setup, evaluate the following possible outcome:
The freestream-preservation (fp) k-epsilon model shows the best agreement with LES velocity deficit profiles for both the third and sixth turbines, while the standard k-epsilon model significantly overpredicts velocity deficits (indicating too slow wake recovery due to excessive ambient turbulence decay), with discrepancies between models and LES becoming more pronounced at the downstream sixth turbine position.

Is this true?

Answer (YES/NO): NO